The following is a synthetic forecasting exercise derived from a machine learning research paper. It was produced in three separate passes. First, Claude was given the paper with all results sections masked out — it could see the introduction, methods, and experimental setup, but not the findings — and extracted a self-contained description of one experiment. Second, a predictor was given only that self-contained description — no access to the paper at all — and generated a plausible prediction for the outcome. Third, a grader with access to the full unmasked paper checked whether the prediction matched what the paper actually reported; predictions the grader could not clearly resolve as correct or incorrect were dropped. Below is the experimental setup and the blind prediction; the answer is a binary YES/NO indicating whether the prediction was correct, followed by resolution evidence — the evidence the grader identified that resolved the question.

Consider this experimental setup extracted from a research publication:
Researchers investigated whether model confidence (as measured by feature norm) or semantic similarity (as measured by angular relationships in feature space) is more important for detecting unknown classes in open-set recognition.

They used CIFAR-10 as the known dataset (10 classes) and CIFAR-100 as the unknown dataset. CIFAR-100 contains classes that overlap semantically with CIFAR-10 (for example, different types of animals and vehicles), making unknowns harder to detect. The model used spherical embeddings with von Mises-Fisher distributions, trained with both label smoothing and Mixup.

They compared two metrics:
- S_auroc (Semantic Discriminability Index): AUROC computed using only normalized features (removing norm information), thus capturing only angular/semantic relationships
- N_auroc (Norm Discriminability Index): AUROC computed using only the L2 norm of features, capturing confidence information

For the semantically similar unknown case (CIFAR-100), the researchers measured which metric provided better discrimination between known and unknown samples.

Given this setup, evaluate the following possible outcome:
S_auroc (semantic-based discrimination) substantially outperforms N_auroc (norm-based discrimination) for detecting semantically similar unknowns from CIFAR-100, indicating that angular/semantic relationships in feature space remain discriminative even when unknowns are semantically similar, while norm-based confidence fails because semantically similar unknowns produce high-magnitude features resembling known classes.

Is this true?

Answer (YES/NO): NO